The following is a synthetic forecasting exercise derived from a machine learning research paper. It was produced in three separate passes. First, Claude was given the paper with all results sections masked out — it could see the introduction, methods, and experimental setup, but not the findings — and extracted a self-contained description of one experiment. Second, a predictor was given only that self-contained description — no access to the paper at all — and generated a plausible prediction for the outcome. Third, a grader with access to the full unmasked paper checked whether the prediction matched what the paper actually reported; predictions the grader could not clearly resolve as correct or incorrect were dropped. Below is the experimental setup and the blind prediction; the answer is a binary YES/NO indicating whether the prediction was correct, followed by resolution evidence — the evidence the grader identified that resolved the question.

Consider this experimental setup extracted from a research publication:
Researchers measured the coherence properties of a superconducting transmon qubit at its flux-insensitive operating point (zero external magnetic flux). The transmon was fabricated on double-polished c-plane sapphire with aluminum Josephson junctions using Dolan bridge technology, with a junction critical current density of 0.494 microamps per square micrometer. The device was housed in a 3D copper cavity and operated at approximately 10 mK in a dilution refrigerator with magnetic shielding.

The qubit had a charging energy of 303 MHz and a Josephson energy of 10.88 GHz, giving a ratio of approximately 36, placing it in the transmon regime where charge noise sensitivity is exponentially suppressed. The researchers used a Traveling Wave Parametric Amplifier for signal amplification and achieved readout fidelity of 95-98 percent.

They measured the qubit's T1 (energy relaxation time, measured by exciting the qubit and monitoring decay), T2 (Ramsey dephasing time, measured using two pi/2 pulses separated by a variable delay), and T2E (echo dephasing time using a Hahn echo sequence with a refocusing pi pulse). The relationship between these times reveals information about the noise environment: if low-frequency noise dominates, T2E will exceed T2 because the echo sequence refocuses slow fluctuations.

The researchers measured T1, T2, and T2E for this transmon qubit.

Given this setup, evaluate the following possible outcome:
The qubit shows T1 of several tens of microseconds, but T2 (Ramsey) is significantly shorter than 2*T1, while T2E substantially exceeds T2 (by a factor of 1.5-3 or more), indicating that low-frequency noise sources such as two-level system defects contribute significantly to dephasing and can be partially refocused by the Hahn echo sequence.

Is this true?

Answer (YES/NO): NO